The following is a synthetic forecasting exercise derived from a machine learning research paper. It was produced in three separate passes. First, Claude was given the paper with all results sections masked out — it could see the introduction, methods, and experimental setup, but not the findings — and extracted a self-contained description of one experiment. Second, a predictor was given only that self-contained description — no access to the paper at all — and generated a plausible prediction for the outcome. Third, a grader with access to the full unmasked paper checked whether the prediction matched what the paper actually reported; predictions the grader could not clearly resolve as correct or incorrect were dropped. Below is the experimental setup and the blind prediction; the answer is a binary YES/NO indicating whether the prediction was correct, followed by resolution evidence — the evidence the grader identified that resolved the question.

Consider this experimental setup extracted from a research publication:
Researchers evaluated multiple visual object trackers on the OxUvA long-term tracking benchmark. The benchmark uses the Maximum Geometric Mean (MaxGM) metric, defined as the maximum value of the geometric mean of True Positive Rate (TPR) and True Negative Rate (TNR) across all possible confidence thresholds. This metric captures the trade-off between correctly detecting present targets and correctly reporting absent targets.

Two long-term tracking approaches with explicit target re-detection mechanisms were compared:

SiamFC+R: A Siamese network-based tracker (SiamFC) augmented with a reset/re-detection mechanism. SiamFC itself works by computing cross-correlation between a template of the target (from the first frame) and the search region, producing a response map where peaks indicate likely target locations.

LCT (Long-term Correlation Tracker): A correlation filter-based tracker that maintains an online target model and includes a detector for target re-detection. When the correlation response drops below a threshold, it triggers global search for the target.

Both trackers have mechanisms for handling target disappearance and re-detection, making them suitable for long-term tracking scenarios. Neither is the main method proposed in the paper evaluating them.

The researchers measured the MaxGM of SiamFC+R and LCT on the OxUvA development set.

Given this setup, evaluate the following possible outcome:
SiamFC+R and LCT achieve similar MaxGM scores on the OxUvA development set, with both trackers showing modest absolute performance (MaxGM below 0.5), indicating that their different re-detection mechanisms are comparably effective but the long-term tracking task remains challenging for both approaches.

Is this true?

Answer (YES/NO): NO